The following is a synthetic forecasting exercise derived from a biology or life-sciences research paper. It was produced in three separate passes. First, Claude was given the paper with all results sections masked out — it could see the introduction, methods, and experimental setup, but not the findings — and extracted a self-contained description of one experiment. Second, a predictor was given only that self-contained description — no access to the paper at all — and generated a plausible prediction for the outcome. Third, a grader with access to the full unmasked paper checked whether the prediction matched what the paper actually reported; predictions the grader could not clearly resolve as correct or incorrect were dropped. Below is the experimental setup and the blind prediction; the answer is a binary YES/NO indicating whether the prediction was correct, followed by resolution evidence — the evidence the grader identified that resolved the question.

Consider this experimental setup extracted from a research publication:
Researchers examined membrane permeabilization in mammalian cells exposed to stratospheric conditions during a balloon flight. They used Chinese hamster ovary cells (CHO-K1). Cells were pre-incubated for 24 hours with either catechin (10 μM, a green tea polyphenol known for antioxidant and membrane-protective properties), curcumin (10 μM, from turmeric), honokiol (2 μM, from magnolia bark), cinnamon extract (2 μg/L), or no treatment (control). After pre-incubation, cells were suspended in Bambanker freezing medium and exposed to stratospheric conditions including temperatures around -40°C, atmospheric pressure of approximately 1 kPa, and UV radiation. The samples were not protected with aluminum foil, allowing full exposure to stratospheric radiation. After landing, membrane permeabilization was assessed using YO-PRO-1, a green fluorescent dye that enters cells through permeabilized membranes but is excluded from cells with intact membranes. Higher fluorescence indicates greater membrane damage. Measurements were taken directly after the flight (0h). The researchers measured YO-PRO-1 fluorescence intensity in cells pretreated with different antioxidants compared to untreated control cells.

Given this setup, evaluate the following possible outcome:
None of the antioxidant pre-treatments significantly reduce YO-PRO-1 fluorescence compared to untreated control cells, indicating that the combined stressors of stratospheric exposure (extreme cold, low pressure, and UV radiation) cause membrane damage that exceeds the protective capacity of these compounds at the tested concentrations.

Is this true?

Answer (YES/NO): YES